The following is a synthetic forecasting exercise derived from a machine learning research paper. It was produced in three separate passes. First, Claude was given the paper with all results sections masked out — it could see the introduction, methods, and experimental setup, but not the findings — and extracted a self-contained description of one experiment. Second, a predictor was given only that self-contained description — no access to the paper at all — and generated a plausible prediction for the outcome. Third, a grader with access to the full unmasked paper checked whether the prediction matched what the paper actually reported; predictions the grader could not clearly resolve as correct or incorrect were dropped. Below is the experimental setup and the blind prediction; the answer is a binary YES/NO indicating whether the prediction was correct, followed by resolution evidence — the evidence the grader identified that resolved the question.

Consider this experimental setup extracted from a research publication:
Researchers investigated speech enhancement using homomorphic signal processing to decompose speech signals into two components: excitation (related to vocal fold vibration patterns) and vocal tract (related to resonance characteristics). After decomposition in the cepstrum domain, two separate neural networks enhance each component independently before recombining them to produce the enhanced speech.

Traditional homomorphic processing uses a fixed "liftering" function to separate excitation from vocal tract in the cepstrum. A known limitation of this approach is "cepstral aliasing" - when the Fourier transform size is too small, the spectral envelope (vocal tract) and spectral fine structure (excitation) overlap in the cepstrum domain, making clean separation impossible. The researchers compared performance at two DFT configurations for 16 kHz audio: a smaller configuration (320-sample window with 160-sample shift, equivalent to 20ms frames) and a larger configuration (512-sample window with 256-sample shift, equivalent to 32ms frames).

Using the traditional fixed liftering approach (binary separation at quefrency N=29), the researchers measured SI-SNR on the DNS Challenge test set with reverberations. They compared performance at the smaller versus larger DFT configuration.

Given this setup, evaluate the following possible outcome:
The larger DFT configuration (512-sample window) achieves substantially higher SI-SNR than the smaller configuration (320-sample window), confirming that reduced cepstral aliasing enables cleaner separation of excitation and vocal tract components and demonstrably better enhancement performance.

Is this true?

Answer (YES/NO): YES